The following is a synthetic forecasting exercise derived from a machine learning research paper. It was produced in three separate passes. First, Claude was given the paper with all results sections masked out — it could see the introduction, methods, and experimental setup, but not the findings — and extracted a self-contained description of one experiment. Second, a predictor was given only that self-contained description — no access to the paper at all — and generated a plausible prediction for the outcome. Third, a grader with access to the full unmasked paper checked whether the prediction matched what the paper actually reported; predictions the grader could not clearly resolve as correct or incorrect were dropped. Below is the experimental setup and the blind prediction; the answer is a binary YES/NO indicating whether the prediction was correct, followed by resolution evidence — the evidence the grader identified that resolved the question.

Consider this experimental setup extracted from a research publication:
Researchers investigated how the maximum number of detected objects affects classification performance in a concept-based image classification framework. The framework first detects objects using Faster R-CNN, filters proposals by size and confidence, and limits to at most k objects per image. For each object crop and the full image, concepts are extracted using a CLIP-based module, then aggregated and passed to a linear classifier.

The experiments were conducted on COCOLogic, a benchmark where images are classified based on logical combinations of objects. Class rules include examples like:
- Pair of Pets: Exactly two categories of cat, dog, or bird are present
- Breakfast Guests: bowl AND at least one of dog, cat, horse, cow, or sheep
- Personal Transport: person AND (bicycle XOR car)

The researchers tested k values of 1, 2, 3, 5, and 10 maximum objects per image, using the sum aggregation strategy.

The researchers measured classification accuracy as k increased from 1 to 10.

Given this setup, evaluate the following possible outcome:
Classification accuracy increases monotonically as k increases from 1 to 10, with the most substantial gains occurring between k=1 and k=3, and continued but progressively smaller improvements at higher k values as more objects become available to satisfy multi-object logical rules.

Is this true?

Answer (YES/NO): NO